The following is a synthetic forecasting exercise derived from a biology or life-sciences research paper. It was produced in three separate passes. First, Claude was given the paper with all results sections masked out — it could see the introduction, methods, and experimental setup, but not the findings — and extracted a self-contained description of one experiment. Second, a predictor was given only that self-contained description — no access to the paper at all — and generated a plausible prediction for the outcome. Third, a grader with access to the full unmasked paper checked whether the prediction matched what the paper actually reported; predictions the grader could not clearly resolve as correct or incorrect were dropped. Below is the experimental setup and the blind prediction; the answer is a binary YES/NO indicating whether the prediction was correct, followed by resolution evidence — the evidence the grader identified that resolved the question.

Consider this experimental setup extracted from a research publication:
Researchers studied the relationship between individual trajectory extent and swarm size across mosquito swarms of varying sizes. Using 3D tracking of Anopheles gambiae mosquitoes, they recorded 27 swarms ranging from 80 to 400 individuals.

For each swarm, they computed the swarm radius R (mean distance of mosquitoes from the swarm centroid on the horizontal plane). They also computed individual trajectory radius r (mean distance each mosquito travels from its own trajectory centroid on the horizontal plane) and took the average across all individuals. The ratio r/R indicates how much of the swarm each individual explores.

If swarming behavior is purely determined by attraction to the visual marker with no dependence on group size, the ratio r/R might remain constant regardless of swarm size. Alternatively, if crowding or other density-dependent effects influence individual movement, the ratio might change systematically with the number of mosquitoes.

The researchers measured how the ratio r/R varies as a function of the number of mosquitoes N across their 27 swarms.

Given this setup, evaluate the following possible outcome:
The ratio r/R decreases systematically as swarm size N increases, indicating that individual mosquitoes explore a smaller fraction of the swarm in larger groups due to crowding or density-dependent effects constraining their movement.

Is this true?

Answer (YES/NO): NO